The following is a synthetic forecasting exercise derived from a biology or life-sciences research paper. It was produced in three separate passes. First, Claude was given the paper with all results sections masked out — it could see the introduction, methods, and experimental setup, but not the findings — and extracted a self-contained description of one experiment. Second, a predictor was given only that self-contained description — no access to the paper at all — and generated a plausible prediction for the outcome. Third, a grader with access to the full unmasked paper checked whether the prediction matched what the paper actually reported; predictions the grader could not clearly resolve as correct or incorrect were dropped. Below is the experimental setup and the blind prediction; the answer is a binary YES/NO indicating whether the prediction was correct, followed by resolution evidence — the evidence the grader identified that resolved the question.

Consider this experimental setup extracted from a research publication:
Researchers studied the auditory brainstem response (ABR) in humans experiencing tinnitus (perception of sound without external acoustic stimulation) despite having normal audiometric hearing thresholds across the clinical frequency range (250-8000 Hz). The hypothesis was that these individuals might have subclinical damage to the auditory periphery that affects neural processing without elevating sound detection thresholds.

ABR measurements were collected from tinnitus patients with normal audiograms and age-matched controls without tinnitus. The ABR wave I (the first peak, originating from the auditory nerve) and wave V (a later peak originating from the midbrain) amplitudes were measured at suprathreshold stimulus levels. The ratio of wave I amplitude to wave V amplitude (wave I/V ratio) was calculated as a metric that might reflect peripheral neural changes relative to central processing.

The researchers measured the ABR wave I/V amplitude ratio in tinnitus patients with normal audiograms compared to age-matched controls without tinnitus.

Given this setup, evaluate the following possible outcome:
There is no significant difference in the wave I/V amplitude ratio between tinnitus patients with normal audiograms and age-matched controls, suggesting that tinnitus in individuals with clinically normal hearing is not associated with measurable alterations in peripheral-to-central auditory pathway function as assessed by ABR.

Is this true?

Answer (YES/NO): NO